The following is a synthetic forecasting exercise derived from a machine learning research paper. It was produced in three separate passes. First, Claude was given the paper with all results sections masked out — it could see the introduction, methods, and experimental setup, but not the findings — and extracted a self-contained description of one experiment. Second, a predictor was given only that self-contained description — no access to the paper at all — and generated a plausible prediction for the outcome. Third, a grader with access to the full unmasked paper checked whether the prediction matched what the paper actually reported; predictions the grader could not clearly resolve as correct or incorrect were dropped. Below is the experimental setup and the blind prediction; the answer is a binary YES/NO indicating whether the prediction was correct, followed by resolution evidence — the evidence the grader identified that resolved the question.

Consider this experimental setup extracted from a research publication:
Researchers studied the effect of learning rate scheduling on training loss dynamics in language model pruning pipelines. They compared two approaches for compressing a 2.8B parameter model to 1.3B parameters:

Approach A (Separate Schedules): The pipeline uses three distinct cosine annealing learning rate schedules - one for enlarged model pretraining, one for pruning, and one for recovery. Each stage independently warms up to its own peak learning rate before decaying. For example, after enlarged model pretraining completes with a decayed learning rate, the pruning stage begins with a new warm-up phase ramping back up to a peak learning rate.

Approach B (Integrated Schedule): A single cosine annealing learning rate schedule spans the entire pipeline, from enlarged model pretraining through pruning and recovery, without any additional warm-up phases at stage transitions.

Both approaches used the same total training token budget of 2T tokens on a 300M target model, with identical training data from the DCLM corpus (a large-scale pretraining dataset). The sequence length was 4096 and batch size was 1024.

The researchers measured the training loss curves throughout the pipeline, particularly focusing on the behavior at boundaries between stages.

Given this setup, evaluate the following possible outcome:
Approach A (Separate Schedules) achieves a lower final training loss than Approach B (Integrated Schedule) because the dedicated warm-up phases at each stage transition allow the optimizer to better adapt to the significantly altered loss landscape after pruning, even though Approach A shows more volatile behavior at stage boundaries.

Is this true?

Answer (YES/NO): NO